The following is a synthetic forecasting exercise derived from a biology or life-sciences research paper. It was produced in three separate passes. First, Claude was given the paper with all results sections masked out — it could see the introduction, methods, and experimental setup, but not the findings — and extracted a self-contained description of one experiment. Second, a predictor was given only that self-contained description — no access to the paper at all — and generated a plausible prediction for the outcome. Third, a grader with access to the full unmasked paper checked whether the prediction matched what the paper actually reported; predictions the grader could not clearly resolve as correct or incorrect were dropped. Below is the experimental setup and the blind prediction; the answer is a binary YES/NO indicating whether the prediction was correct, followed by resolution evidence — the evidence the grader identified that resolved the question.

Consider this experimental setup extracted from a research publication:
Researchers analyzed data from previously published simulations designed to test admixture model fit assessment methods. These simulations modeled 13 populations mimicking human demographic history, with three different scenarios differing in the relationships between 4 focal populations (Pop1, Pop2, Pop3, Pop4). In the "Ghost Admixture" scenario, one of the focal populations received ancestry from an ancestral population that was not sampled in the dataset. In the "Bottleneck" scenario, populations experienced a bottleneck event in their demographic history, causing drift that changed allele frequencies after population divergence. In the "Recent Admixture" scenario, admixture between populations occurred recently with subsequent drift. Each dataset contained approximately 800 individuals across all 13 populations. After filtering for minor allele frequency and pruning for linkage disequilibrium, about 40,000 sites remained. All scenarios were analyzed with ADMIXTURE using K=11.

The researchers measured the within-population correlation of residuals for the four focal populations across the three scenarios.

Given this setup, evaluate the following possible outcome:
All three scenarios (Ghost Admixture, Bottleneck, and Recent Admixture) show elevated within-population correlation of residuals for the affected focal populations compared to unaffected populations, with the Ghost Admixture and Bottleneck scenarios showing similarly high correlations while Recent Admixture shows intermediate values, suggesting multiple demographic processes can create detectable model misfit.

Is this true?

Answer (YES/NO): NO